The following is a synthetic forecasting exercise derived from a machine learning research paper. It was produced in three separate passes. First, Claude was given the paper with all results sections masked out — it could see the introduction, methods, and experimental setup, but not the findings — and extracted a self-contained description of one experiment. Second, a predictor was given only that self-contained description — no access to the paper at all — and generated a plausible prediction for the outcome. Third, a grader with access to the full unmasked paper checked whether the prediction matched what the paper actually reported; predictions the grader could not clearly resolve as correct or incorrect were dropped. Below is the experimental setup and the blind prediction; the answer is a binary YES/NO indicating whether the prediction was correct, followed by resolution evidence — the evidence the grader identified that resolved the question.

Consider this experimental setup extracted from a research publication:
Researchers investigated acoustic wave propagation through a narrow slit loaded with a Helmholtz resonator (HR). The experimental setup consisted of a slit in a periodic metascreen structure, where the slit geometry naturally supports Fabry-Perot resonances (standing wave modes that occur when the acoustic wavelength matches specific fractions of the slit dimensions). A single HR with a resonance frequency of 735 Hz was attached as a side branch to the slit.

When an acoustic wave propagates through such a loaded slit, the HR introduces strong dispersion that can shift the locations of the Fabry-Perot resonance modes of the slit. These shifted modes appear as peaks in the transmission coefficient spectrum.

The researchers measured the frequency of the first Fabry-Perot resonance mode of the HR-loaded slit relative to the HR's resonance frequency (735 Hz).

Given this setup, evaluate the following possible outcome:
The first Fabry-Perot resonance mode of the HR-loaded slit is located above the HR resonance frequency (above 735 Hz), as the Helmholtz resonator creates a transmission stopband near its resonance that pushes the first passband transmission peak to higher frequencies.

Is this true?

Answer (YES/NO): NO